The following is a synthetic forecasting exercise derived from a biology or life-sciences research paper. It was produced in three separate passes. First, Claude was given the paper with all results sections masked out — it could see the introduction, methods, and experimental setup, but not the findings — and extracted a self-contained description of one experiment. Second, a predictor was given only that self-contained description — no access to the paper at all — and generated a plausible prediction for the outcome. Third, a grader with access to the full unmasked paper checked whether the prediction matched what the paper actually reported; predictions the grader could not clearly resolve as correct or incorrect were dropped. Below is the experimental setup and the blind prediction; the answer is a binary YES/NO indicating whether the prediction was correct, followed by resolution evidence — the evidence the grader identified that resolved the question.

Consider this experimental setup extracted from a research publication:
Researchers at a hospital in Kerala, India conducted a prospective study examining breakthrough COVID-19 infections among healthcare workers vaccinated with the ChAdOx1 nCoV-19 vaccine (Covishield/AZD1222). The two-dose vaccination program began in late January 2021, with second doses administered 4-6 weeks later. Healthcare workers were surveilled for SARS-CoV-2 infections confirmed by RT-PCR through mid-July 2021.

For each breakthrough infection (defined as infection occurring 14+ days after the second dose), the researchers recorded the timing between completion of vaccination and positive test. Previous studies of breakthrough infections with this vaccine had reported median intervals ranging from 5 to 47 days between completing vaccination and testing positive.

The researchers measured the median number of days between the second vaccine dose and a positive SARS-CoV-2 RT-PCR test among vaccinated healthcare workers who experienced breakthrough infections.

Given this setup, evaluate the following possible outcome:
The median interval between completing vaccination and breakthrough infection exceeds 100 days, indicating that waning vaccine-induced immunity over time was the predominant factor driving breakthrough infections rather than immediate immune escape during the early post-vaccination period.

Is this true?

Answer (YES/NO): NO